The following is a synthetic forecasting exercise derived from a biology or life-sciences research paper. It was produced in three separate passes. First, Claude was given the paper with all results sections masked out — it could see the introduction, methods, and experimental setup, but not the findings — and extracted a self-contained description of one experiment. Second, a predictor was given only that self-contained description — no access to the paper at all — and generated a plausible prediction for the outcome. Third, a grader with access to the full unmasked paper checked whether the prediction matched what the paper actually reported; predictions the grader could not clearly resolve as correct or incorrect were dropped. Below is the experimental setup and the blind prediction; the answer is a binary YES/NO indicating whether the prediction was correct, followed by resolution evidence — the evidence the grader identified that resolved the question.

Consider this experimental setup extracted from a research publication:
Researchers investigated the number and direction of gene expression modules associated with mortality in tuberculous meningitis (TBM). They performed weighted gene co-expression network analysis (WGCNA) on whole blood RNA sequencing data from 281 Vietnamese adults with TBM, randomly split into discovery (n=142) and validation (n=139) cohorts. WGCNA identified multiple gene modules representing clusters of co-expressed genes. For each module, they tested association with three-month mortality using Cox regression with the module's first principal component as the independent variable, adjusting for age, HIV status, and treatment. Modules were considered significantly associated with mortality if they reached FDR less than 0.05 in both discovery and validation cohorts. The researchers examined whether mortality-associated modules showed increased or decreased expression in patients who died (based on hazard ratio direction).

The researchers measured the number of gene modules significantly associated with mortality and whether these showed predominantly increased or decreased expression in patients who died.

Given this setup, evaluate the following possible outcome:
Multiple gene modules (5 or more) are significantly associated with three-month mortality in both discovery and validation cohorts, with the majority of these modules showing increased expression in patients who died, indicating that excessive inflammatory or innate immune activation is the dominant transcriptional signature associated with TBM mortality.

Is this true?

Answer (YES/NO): NO